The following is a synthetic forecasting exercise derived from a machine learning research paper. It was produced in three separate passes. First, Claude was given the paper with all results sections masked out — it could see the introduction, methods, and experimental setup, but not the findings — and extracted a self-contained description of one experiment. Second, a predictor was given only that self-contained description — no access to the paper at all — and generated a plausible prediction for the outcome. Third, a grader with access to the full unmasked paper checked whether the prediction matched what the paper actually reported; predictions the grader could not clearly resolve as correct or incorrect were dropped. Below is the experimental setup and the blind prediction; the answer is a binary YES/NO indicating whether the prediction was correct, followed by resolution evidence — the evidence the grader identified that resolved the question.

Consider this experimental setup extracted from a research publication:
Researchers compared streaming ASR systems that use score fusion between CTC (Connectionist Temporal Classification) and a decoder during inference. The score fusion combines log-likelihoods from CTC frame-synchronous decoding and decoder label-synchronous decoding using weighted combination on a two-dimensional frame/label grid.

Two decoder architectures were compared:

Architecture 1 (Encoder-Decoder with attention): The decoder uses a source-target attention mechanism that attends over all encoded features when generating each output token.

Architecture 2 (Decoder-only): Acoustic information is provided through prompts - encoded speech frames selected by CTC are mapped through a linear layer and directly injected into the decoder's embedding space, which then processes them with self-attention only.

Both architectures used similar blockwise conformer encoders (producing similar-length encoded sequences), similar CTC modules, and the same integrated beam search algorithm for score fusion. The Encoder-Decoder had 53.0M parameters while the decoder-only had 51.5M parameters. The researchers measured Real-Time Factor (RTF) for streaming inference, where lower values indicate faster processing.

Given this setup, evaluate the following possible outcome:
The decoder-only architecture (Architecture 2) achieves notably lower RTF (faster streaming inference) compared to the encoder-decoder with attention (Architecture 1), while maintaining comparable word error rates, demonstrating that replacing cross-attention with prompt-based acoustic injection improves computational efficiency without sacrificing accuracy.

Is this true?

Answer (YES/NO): YES